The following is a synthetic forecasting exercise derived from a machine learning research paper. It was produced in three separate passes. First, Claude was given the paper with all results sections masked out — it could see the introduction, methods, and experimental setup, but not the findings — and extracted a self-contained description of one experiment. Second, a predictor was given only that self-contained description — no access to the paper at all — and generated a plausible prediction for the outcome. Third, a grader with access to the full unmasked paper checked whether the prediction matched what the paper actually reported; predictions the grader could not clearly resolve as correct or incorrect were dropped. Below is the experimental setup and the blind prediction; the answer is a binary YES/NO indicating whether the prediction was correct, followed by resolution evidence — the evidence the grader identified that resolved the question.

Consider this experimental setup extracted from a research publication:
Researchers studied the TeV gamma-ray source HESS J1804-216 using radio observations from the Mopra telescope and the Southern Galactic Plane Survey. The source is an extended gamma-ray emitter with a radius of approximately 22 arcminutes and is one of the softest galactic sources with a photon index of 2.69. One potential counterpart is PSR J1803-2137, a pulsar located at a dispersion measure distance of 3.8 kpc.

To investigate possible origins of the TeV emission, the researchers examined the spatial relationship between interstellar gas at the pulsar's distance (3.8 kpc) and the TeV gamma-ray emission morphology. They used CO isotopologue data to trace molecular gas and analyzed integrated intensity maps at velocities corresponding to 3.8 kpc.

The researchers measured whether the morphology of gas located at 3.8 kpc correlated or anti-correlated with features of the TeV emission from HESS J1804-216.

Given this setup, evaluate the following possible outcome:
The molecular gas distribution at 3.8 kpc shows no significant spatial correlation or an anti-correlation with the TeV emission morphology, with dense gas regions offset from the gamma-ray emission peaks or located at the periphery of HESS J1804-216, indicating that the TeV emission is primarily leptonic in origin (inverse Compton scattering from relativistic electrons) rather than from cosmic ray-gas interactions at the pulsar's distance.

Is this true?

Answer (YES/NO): YES